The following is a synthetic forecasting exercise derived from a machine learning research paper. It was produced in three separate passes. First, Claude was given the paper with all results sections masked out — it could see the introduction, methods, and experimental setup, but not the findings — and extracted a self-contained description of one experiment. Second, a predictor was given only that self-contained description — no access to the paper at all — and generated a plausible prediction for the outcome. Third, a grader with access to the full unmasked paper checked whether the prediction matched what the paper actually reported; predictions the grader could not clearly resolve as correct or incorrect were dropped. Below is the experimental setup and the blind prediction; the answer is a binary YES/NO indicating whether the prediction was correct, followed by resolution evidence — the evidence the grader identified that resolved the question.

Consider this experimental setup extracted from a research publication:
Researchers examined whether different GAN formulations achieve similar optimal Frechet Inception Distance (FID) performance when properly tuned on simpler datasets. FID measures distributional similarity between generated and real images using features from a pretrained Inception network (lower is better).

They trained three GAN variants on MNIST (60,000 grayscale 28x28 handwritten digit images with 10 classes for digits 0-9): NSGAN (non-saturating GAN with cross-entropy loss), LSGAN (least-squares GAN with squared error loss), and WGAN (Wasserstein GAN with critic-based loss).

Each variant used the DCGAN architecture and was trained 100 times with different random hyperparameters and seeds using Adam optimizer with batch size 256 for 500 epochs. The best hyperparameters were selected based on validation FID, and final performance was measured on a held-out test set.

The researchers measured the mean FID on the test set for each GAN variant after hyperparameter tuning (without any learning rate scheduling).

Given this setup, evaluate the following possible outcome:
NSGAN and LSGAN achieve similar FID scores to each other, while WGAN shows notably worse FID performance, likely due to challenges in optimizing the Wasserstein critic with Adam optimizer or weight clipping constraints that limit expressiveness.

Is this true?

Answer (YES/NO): NO